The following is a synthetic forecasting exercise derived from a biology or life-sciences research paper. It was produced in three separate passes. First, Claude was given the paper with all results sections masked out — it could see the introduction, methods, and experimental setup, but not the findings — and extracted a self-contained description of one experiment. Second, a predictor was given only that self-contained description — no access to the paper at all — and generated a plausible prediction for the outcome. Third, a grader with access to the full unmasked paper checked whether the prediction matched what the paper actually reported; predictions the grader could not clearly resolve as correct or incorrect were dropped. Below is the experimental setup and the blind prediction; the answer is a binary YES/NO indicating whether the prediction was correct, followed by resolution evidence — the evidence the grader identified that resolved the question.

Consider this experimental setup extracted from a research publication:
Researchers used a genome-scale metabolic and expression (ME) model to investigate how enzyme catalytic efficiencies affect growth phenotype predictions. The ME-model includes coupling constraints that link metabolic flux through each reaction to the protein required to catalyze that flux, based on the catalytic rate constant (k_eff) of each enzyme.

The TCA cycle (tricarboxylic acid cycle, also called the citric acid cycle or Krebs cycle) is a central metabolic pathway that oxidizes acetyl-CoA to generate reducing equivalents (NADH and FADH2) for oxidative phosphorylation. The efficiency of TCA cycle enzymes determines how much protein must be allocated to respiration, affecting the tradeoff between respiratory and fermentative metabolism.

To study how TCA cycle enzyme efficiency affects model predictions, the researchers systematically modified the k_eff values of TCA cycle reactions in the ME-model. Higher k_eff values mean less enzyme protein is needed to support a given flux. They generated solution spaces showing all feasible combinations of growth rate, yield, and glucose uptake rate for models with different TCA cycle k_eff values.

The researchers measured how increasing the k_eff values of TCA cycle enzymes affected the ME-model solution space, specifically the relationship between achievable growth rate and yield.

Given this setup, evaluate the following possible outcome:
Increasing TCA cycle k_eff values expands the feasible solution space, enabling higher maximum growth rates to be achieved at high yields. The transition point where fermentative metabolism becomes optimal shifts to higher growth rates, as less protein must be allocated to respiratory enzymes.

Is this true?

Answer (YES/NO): NO